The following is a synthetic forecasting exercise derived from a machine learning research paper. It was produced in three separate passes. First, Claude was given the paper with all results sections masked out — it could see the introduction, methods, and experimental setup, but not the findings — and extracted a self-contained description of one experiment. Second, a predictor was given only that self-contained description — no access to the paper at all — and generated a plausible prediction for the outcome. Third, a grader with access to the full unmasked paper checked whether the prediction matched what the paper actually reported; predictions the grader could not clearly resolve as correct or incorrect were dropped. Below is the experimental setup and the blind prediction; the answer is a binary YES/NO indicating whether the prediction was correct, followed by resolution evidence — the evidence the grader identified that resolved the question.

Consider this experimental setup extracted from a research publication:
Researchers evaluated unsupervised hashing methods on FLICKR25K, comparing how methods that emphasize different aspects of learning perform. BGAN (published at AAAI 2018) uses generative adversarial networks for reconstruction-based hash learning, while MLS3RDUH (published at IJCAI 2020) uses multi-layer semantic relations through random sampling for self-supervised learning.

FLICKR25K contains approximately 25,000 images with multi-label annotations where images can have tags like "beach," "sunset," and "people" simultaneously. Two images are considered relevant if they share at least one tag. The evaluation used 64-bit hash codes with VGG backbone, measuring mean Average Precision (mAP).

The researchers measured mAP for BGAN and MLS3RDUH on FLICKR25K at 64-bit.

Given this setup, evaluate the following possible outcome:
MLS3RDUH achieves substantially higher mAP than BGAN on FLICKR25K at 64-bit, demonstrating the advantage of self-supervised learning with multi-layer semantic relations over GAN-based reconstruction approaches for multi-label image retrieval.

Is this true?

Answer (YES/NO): NO